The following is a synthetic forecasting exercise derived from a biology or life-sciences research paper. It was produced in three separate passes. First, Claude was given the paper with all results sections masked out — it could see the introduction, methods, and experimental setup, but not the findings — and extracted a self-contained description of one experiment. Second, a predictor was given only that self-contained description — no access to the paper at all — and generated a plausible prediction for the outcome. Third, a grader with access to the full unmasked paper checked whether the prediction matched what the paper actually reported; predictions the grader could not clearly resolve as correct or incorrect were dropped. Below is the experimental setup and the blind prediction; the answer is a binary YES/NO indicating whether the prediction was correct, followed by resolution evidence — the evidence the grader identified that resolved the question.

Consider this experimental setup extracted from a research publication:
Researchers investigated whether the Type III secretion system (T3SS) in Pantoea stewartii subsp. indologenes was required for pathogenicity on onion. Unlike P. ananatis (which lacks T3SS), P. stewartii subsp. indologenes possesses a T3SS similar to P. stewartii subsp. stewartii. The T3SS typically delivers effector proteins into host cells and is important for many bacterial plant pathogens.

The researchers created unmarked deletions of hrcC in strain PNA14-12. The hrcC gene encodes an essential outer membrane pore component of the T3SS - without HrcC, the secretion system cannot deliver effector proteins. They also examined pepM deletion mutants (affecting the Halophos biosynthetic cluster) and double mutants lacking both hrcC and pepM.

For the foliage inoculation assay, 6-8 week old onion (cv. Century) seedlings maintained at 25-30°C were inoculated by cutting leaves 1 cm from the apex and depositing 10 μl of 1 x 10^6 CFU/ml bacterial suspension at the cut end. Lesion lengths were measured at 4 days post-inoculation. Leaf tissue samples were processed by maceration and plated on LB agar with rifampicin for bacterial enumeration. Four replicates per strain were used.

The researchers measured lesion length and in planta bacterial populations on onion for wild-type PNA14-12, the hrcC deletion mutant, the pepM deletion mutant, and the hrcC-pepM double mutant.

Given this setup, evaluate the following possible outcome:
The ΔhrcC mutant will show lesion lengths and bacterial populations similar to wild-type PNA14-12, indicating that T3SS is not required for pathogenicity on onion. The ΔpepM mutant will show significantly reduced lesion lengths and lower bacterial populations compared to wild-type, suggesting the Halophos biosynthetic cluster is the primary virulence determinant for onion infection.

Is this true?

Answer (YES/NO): YES